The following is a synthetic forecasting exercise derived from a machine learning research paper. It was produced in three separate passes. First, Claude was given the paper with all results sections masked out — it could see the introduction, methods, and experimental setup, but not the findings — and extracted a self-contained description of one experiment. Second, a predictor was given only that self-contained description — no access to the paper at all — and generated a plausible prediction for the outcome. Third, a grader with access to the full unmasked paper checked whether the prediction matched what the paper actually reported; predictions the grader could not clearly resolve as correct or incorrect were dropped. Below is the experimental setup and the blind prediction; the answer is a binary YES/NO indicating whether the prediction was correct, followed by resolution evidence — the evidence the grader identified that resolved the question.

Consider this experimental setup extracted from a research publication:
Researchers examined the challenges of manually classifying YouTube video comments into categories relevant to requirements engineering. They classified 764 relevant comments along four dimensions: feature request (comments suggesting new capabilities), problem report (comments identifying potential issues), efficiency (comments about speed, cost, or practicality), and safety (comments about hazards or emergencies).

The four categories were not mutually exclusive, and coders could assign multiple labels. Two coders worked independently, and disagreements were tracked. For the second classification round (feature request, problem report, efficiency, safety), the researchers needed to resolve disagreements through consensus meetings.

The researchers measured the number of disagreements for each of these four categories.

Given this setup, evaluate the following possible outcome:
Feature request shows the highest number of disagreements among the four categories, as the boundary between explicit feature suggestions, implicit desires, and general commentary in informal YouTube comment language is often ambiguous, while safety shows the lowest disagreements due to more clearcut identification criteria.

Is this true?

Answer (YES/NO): NO